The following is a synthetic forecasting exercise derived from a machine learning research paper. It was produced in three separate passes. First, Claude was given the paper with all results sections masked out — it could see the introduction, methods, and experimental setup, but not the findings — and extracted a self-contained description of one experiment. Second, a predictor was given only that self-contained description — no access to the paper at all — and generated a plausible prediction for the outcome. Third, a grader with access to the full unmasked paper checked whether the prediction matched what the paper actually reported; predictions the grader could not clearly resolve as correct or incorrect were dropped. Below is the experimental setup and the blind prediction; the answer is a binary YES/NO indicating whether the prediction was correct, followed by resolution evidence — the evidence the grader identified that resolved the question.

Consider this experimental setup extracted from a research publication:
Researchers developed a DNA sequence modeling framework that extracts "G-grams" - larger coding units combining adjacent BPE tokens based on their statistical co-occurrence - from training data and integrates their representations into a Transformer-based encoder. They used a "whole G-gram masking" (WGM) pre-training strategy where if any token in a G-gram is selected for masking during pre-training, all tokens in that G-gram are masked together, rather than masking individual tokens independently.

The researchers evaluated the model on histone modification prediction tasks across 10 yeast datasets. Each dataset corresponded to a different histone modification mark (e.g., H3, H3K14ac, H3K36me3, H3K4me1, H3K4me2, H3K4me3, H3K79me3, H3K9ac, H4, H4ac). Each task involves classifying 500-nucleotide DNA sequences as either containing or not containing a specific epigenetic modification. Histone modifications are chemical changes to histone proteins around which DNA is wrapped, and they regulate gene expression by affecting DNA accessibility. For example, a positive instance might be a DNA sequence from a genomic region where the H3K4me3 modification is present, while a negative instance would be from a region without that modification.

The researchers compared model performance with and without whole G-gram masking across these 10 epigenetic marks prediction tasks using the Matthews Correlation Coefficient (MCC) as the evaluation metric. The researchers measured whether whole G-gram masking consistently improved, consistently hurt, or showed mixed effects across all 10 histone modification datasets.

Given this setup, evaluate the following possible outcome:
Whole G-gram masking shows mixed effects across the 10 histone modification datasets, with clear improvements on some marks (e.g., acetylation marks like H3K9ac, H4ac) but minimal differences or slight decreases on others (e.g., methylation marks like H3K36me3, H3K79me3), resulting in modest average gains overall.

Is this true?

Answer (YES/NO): NO